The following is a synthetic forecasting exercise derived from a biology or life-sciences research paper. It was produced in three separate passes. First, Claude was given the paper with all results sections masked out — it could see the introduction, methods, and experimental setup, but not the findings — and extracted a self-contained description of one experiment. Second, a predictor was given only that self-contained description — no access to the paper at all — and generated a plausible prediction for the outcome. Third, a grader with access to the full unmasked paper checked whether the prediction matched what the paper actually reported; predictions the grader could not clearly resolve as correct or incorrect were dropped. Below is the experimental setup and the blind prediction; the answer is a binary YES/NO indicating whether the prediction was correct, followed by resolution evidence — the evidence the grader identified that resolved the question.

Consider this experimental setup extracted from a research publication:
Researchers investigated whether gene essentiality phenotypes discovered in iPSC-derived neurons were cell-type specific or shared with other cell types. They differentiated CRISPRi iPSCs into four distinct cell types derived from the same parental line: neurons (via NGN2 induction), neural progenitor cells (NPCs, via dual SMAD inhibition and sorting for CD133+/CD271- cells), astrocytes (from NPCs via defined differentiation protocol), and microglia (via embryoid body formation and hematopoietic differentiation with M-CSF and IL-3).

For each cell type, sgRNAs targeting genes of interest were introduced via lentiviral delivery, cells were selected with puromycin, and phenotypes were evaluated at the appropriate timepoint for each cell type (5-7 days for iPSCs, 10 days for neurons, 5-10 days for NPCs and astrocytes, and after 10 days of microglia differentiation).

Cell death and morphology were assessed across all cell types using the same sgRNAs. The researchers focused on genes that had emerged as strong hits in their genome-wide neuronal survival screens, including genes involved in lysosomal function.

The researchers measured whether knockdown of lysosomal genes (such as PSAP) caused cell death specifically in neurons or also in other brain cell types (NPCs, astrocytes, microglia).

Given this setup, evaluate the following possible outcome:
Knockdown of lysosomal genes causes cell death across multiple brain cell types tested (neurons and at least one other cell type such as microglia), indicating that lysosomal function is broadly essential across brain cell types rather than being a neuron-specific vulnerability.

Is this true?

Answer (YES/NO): NO